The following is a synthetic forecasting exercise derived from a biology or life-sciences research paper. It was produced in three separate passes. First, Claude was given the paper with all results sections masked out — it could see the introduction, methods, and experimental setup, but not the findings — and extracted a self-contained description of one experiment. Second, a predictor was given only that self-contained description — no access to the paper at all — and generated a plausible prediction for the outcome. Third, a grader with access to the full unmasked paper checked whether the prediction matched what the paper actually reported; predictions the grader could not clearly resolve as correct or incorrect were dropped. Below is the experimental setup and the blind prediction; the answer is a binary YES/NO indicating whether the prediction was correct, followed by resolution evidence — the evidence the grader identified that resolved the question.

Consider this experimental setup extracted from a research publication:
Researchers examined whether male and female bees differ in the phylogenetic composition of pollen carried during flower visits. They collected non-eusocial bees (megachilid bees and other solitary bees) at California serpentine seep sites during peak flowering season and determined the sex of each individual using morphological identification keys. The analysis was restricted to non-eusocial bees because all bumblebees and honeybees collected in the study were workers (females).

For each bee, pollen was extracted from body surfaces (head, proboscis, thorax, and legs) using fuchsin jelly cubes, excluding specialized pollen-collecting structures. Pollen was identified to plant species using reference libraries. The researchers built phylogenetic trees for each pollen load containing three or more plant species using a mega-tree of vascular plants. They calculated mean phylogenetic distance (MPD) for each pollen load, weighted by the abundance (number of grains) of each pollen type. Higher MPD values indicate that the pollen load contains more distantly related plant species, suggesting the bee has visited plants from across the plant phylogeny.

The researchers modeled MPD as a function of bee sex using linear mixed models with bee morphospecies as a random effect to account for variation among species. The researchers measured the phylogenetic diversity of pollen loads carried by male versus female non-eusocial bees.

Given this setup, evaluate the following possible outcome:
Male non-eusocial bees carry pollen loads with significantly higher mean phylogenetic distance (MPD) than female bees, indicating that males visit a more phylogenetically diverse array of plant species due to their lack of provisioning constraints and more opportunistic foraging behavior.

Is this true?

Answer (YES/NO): YES